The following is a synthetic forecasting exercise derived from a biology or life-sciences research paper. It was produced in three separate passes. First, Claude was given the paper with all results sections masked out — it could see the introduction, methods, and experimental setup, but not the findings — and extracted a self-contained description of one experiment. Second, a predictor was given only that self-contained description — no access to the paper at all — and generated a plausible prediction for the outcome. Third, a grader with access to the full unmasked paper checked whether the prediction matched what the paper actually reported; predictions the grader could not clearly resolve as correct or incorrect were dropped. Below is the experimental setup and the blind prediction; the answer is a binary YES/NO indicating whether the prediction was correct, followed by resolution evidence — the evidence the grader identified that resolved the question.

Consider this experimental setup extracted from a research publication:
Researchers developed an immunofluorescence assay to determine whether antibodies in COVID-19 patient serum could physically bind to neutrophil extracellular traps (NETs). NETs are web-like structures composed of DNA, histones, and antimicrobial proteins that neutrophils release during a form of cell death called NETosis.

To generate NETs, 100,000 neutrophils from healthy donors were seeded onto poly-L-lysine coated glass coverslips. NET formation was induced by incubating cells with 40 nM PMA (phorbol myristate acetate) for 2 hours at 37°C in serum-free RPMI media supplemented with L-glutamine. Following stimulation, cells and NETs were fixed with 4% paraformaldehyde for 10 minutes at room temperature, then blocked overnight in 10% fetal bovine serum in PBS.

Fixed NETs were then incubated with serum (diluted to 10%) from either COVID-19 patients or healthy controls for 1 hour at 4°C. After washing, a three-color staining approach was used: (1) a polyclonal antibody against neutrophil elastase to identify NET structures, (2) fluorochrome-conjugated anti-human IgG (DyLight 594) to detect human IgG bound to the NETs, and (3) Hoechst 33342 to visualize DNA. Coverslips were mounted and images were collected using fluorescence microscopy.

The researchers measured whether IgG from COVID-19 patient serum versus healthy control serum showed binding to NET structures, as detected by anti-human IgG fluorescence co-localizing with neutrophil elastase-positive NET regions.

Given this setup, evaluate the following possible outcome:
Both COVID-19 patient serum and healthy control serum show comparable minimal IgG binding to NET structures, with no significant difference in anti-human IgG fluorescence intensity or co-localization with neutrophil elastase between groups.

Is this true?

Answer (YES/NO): NO